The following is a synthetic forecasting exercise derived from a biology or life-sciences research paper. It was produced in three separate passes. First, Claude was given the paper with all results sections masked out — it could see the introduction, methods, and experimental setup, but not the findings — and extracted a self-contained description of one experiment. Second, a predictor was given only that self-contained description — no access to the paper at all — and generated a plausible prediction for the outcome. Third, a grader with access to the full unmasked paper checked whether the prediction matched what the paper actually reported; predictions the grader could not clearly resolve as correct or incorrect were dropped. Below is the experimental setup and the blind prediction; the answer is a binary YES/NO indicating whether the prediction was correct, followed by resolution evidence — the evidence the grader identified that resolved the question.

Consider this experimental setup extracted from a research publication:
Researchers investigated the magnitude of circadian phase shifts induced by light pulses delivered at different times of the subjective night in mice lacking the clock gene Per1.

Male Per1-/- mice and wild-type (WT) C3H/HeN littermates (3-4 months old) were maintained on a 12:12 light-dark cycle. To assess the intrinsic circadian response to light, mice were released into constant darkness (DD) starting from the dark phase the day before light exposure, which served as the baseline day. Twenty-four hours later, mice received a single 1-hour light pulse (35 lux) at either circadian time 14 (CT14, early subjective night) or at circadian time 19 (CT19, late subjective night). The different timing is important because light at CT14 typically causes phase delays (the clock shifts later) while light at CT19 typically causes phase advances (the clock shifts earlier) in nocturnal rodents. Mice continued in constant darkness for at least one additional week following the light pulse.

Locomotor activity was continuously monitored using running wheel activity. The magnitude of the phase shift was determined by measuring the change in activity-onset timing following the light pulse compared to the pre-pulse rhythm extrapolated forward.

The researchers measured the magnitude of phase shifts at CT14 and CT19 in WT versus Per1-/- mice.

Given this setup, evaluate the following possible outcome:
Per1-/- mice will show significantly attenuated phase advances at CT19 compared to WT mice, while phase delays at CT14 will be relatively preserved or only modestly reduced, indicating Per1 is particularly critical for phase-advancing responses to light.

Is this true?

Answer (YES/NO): NO